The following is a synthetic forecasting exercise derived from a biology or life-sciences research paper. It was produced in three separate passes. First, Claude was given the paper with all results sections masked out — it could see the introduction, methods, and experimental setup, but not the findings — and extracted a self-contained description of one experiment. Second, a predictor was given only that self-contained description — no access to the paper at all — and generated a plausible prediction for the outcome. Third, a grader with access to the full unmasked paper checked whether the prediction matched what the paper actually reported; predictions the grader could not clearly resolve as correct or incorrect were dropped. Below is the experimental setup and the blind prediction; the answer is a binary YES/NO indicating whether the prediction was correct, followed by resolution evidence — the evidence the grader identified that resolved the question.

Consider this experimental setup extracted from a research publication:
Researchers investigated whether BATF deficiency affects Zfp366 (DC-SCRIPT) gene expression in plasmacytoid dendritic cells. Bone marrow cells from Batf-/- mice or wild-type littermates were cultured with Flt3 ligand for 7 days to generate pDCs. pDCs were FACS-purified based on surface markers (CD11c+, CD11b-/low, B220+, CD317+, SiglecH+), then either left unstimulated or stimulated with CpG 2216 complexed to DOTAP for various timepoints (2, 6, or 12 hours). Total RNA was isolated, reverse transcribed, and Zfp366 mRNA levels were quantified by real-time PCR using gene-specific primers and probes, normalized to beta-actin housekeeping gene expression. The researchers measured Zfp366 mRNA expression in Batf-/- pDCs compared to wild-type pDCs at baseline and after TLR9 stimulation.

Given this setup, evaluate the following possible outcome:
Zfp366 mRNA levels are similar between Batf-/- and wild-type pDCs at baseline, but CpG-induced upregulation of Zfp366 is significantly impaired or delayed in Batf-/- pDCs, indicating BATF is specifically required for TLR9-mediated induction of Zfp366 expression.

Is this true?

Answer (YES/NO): NO